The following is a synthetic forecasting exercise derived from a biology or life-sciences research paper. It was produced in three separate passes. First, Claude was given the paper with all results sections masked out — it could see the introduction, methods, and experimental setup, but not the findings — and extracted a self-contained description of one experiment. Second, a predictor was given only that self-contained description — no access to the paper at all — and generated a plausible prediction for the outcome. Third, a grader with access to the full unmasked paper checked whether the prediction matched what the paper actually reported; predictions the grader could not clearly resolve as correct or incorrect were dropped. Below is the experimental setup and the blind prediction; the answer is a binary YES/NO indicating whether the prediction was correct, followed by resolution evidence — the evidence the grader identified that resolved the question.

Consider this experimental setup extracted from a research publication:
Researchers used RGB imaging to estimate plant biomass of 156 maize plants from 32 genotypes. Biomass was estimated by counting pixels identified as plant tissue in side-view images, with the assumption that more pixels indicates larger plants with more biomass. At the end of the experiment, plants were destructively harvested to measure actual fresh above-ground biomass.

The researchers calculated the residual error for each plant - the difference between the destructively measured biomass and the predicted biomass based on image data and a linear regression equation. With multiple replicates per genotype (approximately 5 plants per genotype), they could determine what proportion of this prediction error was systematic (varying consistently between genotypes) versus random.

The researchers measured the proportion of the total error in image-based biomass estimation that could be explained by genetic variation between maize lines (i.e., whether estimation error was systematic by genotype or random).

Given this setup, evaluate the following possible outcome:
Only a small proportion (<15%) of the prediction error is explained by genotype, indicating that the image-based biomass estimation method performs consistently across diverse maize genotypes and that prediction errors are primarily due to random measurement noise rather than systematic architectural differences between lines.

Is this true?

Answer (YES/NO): NO